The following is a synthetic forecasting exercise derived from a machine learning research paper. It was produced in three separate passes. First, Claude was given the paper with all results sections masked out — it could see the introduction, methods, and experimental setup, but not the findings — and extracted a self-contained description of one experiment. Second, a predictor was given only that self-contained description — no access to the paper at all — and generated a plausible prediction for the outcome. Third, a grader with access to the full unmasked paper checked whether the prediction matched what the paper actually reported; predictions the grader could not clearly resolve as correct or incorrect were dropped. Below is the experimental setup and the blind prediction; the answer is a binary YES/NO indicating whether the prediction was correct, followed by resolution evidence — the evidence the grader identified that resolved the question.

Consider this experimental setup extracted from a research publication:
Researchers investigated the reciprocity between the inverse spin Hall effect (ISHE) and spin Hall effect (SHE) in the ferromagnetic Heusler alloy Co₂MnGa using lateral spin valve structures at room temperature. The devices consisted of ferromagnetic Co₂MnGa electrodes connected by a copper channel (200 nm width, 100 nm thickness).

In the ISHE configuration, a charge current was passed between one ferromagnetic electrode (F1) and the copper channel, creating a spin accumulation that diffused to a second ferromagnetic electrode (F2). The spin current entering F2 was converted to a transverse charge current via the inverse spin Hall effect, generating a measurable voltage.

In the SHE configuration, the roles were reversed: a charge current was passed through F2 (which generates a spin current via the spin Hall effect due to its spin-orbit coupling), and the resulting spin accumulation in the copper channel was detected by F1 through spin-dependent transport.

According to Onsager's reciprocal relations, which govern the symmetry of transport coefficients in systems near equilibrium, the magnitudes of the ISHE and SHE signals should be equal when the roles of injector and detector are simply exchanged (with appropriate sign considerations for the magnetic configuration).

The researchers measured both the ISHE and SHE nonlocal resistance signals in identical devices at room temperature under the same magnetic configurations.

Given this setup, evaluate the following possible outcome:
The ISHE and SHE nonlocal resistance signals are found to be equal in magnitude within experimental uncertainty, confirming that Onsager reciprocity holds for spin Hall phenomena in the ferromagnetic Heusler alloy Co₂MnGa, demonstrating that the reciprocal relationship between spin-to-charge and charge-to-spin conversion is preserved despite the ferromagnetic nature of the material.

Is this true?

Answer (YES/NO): NO